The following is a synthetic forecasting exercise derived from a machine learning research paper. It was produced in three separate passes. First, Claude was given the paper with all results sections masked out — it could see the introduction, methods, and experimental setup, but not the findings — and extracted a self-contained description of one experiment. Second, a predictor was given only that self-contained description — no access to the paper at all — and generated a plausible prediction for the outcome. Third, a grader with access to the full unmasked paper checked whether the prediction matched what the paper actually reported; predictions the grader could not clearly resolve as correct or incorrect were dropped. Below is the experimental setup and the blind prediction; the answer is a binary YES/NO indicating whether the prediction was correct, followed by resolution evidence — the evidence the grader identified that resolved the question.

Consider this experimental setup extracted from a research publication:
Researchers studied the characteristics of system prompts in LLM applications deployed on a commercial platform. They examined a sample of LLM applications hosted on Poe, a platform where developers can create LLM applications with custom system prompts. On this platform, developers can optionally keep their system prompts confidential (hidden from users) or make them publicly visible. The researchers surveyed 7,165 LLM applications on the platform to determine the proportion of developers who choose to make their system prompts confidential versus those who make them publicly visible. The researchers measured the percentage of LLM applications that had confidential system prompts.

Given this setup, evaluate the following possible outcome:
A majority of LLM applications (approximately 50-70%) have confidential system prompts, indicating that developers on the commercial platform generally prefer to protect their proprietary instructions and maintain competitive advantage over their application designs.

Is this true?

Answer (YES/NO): YES